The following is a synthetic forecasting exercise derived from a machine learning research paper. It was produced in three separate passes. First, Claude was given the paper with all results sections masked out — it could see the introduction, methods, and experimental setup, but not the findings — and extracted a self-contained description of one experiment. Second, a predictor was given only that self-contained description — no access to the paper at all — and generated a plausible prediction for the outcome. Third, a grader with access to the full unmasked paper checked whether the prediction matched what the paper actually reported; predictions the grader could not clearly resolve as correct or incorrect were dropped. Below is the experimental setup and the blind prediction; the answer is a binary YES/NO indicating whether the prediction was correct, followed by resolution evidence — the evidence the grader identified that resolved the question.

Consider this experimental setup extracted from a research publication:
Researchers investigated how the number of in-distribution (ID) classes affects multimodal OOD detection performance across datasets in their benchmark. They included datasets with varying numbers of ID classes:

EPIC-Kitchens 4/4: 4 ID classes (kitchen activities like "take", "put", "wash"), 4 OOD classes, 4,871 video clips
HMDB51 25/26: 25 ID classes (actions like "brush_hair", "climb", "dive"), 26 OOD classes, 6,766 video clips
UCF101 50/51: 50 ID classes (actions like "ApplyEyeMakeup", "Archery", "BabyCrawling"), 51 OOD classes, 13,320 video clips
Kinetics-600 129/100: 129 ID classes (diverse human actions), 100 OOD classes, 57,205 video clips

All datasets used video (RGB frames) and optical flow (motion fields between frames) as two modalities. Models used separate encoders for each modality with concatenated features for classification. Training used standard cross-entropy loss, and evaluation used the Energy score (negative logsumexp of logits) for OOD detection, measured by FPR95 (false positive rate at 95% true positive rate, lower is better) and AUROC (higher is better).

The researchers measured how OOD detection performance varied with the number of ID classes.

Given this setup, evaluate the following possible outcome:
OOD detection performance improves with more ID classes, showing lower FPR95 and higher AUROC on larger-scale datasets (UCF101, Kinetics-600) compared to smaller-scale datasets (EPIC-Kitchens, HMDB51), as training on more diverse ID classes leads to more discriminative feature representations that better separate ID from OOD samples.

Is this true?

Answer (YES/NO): NO